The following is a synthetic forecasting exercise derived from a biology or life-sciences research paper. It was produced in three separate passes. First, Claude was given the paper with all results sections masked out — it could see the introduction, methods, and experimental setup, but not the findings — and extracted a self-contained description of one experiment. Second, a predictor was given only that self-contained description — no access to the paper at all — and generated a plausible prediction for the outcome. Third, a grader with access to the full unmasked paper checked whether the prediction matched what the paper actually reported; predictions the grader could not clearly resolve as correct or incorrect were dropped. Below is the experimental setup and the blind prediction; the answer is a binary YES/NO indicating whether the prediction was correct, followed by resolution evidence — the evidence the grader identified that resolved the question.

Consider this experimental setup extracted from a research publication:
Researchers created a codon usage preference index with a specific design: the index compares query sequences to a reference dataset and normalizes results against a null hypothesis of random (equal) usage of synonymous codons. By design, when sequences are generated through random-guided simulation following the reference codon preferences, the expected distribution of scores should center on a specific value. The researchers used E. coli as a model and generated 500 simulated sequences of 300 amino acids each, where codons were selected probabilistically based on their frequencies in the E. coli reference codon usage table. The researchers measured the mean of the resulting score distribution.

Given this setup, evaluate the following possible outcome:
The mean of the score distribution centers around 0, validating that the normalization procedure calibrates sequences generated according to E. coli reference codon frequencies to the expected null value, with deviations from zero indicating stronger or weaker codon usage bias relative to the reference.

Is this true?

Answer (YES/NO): NO